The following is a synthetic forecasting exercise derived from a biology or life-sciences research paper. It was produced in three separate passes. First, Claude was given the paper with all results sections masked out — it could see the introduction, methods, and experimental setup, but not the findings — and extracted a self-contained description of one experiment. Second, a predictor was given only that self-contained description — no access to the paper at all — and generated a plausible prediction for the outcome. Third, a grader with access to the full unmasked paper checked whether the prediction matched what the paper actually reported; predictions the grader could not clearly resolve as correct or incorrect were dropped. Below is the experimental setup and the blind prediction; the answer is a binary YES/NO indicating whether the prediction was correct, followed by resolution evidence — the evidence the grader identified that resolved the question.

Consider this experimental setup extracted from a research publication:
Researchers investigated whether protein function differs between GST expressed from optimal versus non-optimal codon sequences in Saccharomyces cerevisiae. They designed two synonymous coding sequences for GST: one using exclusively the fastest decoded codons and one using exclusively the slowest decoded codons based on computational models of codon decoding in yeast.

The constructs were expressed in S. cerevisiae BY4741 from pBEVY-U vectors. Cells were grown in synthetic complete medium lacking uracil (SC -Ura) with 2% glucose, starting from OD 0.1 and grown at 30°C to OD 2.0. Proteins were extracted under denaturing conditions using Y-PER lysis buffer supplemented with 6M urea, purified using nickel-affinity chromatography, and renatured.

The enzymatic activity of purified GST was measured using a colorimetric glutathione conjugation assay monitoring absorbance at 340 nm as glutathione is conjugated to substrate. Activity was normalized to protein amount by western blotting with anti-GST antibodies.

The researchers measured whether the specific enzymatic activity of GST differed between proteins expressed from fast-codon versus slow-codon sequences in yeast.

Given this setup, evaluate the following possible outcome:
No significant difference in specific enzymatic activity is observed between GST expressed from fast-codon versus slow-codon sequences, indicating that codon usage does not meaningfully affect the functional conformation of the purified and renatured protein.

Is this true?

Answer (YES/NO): YES